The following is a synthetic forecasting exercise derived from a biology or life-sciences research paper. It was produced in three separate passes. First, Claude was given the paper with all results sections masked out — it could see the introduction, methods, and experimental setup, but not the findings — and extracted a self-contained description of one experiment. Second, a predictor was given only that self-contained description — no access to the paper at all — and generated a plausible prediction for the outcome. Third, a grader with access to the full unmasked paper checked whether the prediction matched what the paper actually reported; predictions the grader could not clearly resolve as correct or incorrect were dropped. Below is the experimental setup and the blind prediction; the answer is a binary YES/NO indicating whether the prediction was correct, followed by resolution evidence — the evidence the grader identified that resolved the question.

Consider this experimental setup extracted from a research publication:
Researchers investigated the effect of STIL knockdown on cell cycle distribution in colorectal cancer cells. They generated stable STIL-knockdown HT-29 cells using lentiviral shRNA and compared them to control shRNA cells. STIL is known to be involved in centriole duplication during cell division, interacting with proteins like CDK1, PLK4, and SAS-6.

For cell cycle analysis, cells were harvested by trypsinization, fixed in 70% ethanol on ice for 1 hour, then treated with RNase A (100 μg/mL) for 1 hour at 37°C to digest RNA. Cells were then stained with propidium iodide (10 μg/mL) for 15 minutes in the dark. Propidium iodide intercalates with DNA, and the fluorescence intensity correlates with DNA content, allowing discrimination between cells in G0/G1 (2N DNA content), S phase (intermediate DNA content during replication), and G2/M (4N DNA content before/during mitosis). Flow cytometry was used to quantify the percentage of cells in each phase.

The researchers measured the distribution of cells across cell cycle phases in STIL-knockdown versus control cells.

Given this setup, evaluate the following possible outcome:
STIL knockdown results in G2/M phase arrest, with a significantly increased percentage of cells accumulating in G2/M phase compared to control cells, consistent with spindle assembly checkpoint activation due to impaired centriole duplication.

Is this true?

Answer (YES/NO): YES